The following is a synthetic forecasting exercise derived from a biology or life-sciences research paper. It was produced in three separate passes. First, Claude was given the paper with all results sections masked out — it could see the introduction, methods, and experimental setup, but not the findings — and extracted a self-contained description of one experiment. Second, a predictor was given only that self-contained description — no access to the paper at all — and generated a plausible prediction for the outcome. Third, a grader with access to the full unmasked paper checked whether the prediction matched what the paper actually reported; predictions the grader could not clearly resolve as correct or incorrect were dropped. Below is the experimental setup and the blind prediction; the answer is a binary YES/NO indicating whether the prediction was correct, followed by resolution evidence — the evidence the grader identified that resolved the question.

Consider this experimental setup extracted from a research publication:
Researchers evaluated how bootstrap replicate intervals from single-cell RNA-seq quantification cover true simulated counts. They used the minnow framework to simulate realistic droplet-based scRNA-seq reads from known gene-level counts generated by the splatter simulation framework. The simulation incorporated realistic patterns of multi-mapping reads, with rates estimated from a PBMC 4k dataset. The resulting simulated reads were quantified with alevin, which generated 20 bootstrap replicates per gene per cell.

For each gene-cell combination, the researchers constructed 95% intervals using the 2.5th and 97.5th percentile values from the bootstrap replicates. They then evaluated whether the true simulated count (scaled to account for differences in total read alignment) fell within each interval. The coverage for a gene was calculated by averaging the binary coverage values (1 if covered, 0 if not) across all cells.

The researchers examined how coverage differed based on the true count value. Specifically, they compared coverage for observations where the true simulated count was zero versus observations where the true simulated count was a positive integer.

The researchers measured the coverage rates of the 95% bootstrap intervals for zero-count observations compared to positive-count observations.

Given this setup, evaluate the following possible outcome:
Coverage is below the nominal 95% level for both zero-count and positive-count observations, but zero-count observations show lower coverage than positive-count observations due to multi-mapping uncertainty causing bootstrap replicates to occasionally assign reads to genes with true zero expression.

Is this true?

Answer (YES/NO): NO